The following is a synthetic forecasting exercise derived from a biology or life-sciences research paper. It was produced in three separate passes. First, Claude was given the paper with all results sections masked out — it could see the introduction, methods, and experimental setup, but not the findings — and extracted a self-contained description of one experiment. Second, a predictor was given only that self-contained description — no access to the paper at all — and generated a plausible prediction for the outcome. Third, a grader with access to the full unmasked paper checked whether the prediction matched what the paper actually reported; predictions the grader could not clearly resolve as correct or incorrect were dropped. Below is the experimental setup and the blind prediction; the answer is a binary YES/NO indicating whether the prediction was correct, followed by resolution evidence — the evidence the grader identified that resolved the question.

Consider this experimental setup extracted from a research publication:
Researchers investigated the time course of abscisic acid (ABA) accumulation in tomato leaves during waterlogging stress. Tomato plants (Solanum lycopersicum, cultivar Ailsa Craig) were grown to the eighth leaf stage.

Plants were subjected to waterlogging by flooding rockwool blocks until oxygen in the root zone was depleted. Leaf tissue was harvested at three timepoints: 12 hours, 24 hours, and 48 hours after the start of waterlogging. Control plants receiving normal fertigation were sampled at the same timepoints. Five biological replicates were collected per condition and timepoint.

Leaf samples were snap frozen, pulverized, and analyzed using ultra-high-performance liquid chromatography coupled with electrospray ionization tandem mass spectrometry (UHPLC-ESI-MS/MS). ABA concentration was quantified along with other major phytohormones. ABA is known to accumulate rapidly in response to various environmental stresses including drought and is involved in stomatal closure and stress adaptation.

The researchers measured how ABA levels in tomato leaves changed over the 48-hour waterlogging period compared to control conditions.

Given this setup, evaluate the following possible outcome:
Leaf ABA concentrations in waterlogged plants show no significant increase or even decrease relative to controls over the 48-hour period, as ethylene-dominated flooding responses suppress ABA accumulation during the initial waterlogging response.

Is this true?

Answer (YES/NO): NO